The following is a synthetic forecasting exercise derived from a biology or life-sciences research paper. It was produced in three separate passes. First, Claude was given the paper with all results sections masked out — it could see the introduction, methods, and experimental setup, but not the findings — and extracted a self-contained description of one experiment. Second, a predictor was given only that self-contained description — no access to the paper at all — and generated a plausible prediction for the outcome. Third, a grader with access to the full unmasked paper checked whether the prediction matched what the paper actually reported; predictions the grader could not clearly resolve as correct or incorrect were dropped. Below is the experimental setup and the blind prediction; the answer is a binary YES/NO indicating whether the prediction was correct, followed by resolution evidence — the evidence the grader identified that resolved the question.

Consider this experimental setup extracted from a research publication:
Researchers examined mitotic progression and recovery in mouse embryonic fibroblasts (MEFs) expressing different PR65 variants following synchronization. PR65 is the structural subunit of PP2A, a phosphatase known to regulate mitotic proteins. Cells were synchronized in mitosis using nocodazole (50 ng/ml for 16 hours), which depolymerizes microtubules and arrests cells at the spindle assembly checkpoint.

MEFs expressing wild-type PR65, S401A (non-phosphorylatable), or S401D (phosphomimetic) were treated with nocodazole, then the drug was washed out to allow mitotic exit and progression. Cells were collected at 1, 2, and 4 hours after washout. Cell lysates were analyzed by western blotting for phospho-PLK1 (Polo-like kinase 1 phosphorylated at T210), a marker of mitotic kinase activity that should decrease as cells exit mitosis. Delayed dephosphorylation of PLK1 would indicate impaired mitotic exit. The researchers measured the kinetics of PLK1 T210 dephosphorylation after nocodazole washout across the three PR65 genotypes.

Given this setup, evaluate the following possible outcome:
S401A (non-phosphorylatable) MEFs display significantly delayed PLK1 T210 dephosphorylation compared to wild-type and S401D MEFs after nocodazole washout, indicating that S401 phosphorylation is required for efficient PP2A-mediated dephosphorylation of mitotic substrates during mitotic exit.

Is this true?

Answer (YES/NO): NO